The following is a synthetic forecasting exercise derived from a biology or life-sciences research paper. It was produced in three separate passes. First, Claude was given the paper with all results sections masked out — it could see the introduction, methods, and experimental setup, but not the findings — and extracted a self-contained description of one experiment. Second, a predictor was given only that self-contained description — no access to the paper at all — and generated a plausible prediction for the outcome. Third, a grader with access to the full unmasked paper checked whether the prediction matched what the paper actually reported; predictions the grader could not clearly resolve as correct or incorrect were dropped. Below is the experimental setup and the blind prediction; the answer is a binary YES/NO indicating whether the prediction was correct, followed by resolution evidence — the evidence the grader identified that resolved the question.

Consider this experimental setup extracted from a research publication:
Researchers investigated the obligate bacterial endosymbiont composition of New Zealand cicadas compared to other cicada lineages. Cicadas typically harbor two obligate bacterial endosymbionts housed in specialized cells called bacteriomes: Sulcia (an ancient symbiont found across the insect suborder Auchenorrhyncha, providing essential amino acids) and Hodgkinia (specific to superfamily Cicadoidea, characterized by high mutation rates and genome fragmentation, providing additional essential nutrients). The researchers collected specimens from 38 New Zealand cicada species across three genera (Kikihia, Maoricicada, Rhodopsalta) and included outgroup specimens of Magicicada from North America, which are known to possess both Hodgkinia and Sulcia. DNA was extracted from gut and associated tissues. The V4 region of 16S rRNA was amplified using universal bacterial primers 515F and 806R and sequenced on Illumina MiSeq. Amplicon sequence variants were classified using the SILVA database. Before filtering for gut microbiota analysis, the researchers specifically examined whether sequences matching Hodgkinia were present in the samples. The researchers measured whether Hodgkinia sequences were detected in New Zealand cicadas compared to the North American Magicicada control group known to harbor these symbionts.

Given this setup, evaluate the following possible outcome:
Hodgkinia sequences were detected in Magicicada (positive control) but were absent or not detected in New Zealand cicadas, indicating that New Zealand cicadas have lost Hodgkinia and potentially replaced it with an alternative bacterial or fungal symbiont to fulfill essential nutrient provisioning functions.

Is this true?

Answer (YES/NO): YES